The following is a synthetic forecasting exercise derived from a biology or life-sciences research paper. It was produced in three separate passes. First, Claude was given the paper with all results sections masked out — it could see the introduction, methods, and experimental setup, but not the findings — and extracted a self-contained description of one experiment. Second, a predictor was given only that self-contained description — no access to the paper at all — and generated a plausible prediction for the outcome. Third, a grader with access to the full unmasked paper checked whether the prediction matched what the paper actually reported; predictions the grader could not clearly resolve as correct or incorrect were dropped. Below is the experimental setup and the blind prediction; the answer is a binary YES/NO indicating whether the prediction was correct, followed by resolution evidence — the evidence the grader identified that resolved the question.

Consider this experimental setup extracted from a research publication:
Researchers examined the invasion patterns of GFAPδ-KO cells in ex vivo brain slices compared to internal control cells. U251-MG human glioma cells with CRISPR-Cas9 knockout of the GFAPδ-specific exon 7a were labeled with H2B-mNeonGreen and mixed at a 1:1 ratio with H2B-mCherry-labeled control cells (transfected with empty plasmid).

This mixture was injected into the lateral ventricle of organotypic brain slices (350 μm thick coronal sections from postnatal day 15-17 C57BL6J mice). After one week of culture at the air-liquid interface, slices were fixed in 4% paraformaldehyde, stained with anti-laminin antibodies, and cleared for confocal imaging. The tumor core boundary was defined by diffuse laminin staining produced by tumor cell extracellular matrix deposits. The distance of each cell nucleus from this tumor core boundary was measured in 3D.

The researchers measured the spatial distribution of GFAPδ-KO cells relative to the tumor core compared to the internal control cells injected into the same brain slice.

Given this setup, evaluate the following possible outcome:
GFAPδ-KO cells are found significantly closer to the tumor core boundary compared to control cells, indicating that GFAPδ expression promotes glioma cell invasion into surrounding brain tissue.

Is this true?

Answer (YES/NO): NO